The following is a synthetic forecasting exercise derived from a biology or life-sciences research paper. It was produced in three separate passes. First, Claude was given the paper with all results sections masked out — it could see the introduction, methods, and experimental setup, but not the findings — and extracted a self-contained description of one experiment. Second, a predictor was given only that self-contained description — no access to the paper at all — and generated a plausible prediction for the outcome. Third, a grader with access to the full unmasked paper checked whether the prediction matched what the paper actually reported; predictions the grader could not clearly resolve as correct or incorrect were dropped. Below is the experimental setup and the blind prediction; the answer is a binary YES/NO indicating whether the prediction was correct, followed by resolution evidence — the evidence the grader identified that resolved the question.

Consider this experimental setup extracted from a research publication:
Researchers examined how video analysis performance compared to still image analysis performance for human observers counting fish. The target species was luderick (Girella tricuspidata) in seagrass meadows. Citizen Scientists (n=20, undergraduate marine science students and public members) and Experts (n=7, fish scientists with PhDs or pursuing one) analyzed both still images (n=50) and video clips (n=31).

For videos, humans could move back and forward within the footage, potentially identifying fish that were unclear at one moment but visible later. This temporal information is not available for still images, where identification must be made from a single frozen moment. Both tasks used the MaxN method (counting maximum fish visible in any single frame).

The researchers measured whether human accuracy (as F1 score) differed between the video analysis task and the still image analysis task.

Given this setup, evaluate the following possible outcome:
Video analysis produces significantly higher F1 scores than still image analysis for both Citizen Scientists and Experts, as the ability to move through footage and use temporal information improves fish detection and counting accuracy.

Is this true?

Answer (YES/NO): NO